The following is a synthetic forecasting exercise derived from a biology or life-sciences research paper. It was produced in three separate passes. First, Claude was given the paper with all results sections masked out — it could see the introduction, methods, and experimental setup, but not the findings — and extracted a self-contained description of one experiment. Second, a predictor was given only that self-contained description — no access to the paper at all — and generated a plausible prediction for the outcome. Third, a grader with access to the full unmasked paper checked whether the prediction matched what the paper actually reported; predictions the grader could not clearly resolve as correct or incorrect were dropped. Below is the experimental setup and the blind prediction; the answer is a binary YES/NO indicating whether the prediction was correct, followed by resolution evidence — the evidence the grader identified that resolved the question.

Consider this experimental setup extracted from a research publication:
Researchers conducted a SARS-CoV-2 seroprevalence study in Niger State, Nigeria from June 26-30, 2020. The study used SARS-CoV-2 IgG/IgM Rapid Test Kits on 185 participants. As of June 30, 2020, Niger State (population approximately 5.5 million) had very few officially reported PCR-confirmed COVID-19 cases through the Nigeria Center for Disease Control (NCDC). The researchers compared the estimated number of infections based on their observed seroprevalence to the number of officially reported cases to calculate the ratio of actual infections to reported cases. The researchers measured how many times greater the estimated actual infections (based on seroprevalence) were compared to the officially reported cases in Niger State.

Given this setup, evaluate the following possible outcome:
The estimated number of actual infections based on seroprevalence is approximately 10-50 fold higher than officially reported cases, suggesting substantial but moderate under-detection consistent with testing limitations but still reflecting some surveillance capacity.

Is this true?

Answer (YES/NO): NO